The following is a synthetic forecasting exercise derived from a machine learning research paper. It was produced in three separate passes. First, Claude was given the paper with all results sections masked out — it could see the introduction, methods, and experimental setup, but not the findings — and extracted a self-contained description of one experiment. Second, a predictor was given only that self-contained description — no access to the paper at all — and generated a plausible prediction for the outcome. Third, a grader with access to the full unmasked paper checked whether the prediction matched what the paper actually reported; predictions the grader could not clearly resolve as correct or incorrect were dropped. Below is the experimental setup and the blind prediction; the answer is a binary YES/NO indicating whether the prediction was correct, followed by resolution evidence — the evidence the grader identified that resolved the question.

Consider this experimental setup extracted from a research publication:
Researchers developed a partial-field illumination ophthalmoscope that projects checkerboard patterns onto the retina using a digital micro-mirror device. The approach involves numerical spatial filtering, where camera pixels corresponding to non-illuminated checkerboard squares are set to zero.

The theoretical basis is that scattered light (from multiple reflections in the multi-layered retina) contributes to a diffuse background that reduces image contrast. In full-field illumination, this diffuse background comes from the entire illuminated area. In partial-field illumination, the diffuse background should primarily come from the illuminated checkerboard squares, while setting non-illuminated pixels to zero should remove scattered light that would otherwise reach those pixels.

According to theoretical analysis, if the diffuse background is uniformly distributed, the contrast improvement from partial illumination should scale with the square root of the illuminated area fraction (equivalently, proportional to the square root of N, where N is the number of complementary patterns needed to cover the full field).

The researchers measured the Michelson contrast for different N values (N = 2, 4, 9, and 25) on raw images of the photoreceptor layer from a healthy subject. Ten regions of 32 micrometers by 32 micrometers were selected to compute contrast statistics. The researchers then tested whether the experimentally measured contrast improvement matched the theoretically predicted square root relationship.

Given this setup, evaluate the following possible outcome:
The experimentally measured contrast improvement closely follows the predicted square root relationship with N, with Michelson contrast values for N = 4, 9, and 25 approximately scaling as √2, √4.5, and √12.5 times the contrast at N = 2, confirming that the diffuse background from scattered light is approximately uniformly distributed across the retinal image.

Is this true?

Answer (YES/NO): YES